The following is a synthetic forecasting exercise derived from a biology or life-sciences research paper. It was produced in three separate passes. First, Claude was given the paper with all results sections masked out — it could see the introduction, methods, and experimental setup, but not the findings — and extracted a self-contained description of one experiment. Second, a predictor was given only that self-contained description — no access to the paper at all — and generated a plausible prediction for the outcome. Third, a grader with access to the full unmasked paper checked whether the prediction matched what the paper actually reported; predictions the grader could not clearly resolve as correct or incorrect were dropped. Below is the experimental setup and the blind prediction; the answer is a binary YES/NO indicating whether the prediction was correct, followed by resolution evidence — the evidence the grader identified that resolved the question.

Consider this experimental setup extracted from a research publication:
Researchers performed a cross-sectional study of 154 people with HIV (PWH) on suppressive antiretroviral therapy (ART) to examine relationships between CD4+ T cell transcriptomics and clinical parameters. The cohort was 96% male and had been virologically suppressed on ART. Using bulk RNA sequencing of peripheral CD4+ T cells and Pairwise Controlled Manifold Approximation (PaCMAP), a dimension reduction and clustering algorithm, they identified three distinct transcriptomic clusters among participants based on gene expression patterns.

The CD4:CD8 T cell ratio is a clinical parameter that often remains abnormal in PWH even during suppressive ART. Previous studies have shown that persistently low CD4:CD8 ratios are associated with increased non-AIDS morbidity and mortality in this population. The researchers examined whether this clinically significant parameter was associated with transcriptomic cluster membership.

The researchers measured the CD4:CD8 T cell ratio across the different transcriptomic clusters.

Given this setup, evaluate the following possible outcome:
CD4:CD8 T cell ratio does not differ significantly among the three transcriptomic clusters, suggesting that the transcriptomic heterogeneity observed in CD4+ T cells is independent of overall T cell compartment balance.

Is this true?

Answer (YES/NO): NO